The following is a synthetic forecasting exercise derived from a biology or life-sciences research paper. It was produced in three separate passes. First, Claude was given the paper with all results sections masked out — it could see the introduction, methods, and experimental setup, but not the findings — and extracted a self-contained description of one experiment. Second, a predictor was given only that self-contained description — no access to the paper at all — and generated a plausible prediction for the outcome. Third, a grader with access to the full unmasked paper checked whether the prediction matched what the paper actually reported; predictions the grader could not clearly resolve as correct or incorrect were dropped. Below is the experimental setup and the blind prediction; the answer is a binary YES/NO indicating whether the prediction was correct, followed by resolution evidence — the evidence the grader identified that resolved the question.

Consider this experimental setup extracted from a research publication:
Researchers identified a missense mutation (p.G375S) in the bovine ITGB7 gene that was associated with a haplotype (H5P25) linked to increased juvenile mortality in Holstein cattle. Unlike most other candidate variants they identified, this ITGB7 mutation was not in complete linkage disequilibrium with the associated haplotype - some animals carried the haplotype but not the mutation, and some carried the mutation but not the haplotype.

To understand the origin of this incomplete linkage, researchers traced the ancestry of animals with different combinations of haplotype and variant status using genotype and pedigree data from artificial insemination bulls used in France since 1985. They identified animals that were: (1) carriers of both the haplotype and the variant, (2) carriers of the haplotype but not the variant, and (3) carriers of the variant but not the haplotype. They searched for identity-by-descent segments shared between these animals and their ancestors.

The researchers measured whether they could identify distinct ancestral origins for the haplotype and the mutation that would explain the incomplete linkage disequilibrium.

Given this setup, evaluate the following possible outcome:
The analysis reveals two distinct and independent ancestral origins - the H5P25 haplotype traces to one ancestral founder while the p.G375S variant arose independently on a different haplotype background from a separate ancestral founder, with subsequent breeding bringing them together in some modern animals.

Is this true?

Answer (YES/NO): NO